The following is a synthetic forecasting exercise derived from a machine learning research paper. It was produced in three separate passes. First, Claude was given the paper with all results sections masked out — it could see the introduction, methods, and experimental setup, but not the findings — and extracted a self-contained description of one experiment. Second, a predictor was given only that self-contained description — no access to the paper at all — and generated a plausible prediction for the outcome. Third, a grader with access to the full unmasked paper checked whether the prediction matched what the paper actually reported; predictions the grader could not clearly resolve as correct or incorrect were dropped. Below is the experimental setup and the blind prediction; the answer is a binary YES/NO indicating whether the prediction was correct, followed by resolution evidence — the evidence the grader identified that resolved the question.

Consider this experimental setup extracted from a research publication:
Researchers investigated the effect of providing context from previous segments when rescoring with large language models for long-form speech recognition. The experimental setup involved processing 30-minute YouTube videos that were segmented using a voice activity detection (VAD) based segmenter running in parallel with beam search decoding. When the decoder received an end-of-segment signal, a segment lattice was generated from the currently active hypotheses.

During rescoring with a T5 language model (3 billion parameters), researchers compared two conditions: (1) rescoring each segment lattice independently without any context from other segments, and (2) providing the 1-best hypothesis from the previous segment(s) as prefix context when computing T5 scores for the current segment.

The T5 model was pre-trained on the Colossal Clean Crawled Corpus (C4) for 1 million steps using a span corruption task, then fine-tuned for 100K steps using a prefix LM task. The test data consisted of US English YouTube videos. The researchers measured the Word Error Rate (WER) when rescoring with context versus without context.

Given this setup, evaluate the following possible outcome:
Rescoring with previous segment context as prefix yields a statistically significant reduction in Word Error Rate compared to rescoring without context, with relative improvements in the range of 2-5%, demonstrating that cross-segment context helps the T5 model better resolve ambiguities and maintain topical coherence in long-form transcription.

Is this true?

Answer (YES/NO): NO